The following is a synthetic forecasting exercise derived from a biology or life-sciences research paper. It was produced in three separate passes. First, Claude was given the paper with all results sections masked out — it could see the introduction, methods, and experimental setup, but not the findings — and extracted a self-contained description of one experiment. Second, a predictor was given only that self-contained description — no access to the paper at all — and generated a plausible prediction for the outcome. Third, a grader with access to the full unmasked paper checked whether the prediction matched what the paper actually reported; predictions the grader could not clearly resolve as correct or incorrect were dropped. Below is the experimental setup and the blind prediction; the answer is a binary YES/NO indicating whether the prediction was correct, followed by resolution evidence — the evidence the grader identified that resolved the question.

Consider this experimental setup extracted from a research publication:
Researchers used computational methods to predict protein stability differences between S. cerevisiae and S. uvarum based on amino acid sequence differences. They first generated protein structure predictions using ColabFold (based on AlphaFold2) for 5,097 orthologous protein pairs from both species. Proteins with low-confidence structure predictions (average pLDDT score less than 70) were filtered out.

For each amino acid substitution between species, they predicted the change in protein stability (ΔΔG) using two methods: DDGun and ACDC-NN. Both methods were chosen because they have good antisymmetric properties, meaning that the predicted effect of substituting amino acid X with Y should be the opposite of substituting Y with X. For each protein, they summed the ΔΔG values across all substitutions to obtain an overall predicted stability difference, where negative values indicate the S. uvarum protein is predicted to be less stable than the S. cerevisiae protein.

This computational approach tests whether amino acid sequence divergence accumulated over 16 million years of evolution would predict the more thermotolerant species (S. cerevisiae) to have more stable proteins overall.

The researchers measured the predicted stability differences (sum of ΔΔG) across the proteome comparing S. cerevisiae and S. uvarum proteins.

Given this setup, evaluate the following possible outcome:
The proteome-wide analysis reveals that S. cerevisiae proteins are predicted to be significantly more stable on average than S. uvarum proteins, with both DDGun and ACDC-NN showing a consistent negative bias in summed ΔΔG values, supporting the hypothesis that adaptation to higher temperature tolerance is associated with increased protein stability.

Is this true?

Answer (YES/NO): YES